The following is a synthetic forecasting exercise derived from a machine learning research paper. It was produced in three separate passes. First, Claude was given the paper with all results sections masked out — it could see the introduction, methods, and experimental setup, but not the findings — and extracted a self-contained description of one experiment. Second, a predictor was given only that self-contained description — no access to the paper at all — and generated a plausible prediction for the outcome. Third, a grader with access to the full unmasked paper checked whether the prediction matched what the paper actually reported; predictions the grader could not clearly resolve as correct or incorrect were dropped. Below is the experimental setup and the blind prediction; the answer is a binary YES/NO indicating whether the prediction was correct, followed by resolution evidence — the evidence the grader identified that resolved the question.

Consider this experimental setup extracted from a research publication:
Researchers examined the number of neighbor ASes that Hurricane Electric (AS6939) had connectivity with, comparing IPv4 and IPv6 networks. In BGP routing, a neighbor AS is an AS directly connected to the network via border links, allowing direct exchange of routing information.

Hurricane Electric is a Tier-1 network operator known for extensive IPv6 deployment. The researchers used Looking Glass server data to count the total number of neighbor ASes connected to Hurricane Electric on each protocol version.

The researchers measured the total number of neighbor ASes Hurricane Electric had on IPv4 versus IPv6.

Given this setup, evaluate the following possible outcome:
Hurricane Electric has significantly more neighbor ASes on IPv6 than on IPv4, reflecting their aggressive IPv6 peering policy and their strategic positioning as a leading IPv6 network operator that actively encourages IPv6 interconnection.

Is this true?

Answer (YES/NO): NO